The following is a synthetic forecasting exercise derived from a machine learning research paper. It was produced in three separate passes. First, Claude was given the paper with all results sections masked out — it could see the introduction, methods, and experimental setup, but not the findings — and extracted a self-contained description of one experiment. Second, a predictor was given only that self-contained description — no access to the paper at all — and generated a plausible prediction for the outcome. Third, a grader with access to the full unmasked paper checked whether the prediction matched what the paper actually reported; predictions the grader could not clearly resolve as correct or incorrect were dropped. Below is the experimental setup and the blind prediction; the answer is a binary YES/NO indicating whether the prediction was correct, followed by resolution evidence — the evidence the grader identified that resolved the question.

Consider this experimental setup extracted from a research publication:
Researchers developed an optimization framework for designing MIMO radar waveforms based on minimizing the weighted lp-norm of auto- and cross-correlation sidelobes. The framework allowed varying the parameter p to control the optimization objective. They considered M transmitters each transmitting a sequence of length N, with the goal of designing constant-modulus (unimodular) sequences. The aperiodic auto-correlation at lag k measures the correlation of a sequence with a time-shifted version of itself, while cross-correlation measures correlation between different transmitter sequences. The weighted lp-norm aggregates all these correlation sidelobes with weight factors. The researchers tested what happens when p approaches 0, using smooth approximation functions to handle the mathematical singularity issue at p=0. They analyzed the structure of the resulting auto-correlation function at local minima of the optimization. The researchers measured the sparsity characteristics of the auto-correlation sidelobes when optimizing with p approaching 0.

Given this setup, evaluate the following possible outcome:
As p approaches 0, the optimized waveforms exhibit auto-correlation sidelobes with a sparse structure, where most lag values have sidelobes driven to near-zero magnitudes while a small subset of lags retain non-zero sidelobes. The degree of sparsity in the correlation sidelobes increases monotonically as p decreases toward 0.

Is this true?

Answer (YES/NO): YES